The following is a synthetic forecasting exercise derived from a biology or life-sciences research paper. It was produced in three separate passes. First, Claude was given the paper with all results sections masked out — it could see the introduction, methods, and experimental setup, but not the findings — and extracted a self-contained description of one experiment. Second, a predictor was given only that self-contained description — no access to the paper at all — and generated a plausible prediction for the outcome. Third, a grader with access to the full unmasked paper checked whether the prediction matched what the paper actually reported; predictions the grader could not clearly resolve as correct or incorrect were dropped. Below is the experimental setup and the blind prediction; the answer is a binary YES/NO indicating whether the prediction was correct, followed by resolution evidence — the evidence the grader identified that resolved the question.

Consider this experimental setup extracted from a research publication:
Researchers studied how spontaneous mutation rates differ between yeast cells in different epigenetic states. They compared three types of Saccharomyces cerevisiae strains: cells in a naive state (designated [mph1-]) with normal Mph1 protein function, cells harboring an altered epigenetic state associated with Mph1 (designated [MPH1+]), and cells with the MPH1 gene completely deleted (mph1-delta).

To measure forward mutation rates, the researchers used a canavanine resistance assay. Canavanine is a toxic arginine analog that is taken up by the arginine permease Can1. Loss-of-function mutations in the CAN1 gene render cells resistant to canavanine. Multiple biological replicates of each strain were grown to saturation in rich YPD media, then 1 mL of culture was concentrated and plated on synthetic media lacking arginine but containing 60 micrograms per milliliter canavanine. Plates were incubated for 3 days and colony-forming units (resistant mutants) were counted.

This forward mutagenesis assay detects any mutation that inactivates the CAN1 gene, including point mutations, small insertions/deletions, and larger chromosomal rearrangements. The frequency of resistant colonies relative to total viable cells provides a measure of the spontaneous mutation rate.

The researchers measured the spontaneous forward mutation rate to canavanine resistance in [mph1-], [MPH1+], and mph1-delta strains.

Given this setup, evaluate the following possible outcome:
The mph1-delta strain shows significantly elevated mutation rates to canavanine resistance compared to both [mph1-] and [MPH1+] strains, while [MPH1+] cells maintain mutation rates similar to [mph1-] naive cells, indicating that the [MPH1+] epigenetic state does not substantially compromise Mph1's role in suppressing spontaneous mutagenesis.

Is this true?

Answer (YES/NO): NO